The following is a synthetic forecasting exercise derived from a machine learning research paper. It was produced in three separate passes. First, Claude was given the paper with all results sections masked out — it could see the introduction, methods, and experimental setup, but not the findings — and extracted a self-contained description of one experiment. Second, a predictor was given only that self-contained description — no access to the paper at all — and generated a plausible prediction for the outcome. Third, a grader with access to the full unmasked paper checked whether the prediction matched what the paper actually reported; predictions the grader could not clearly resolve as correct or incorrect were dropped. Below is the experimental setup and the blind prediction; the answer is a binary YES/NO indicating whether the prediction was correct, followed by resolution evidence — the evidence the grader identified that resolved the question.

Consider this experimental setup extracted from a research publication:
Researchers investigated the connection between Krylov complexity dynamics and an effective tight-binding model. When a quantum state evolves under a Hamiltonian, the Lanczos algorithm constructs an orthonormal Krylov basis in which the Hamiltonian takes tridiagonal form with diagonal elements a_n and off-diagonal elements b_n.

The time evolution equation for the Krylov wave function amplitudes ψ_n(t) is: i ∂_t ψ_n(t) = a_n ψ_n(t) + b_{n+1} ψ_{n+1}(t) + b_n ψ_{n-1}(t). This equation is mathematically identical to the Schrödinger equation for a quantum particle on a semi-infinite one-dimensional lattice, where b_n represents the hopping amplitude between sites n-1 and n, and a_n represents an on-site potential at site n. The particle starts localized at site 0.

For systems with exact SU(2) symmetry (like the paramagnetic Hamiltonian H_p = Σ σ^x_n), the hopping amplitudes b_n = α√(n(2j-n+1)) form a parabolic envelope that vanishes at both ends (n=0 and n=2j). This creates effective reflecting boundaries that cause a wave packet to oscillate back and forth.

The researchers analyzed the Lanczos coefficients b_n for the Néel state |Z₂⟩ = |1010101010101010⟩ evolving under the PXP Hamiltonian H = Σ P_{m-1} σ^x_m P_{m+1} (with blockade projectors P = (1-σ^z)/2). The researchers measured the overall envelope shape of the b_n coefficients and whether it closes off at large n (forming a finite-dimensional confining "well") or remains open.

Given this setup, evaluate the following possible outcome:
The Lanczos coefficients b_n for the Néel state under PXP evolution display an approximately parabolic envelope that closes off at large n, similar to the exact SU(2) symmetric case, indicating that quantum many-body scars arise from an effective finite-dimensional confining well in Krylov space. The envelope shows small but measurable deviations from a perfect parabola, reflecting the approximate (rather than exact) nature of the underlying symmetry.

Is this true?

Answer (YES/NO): NO